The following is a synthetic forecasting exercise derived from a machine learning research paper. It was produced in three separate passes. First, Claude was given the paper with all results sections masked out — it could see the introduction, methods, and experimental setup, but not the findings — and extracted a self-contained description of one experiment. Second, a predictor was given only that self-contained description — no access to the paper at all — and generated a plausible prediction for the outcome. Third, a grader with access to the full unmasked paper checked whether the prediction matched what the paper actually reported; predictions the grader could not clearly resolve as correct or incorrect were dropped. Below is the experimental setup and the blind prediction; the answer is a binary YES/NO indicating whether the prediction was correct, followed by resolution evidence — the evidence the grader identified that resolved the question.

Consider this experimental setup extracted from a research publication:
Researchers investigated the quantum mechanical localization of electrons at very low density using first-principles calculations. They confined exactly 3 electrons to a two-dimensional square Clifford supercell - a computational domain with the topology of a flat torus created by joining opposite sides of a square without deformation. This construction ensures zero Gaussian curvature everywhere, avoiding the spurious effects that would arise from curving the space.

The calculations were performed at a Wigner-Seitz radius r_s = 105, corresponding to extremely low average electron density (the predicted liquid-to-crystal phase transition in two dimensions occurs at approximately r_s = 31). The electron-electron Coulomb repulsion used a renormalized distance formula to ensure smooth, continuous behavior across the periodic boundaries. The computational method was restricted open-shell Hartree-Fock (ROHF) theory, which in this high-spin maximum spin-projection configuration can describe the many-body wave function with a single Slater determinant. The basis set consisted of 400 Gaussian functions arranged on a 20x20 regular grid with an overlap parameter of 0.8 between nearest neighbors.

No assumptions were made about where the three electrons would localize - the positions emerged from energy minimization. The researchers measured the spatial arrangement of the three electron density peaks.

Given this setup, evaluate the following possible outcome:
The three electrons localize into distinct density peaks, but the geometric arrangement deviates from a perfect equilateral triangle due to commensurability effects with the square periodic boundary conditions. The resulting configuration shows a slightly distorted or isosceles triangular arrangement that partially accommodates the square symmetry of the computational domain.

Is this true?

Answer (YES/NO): NO